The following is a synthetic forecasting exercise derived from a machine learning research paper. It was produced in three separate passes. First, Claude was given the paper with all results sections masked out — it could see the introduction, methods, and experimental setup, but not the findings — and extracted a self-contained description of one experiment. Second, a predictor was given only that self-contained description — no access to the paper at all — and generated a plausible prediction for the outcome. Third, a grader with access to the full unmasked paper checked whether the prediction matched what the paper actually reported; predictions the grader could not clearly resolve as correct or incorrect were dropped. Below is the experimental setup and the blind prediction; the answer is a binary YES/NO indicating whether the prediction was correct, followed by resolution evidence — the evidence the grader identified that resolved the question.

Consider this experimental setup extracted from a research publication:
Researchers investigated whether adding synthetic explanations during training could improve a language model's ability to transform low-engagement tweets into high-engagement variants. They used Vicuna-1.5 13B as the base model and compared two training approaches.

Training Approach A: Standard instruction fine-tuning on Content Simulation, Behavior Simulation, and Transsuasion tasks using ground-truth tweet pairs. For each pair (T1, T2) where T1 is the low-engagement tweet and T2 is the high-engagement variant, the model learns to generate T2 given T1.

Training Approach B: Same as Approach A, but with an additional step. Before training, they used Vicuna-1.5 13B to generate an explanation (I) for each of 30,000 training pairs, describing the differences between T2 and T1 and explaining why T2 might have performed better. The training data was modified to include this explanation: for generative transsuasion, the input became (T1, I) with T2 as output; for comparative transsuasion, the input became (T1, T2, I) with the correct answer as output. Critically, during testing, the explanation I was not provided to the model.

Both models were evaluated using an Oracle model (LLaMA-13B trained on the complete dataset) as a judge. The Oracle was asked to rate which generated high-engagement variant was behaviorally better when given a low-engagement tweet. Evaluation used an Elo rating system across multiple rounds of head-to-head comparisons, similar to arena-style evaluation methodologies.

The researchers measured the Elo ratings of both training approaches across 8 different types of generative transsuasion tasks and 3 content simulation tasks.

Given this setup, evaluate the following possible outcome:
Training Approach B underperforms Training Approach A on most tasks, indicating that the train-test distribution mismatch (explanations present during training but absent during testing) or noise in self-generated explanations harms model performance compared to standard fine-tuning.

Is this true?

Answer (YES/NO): NO